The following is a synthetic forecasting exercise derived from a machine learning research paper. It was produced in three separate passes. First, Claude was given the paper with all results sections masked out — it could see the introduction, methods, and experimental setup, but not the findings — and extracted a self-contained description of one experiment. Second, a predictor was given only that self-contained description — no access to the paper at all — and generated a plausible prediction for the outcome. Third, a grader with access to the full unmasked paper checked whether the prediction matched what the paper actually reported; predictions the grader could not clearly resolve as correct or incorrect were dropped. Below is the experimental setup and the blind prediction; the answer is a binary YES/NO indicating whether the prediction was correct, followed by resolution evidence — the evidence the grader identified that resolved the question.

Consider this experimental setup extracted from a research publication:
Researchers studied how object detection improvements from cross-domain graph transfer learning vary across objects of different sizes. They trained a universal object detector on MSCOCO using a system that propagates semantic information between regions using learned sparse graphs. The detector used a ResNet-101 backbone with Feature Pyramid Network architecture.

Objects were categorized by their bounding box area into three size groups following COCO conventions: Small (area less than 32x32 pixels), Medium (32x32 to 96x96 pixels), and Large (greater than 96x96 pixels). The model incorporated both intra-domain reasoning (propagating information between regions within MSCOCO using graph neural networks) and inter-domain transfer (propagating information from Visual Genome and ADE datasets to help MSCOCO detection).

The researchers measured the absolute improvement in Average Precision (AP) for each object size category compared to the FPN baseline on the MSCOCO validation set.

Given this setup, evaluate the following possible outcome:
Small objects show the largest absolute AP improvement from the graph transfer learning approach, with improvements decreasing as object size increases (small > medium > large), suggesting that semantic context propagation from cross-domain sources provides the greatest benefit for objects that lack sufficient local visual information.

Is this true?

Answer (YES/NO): NO